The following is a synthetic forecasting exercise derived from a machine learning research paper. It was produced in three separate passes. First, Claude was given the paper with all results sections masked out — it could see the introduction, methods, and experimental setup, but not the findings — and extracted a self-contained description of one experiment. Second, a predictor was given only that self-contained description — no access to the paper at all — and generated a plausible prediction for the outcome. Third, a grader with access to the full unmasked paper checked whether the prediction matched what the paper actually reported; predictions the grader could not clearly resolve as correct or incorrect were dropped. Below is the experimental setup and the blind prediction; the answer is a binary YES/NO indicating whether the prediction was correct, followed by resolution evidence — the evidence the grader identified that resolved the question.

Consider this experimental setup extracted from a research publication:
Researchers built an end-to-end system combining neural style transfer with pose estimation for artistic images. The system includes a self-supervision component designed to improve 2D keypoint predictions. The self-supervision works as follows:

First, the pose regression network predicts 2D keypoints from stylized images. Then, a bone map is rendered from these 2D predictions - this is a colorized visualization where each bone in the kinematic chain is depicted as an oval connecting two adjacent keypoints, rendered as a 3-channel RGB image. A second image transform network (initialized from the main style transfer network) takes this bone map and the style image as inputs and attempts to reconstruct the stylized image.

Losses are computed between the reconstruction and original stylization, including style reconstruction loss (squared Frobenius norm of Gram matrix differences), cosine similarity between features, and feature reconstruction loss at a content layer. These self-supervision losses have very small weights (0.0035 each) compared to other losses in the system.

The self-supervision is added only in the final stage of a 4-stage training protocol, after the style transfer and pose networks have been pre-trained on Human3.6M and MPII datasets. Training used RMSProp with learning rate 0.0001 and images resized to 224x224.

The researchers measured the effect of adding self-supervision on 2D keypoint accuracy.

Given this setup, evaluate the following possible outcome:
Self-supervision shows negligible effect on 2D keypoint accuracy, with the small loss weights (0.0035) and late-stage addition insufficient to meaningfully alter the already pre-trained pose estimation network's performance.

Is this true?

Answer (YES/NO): NO